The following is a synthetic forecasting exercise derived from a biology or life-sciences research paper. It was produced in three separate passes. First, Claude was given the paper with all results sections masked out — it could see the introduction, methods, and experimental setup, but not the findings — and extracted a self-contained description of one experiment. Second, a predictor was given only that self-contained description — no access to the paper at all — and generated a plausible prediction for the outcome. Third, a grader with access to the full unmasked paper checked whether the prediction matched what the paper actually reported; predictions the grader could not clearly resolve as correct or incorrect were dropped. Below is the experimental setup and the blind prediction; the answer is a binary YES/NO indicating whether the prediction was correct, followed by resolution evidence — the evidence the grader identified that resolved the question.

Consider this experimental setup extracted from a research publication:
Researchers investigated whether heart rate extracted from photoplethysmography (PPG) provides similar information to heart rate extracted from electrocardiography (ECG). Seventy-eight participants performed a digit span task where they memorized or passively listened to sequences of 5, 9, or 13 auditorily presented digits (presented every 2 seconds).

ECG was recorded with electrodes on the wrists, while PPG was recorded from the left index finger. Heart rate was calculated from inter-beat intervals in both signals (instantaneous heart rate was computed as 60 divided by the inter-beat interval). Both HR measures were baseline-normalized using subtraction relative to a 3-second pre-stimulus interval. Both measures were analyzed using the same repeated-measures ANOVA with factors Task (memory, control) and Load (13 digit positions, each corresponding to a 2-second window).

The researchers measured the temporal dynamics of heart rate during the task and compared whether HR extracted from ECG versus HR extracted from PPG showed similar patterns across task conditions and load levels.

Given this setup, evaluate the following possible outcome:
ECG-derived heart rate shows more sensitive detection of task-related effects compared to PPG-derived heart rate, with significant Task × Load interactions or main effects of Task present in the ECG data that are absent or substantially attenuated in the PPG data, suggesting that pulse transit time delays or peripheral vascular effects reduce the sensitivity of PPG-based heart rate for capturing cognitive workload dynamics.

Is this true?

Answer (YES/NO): NO